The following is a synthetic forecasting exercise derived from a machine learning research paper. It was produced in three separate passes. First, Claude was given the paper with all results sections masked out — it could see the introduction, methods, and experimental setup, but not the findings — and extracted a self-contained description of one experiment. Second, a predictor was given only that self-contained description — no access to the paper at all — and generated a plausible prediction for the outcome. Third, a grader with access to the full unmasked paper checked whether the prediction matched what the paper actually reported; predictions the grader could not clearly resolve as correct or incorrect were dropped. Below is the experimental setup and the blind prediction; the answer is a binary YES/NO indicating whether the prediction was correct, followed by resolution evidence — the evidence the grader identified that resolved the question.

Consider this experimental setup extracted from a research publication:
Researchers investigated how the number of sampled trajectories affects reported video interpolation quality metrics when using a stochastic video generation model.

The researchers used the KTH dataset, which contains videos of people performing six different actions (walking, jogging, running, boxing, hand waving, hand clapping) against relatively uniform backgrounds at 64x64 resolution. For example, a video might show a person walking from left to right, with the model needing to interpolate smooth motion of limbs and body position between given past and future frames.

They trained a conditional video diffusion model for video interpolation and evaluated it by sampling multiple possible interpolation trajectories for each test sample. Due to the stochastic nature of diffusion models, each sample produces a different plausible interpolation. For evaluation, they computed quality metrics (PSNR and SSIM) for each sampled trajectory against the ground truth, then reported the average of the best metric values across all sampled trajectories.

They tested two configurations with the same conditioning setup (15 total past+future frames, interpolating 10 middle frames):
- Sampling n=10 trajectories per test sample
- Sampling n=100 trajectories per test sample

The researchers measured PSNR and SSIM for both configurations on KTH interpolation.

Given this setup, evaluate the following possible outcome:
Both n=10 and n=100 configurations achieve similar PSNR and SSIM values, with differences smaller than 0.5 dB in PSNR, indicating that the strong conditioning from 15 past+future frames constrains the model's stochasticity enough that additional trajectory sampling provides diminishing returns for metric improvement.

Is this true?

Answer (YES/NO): NO